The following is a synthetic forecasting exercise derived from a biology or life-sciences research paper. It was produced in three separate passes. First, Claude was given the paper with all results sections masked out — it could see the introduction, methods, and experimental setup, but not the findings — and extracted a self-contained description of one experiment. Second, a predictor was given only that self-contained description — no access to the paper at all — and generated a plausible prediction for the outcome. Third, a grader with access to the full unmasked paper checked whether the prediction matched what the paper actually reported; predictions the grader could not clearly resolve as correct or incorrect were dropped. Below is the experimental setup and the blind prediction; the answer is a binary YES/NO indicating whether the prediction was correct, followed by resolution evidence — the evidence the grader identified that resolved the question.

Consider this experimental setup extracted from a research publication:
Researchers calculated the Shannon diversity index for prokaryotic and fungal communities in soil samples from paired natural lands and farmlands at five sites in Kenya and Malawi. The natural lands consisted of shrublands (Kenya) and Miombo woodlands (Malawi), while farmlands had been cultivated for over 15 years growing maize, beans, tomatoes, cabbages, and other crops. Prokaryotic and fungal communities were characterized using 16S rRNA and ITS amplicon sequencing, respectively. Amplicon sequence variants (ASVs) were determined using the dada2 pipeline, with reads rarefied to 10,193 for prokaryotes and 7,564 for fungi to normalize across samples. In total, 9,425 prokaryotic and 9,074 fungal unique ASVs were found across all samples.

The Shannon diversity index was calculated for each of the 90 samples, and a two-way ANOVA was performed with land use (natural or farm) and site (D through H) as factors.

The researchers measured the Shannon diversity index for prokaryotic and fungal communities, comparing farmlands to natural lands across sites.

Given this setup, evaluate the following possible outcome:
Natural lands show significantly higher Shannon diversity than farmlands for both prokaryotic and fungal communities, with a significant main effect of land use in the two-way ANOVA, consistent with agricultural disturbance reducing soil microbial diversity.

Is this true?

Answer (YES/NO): NO